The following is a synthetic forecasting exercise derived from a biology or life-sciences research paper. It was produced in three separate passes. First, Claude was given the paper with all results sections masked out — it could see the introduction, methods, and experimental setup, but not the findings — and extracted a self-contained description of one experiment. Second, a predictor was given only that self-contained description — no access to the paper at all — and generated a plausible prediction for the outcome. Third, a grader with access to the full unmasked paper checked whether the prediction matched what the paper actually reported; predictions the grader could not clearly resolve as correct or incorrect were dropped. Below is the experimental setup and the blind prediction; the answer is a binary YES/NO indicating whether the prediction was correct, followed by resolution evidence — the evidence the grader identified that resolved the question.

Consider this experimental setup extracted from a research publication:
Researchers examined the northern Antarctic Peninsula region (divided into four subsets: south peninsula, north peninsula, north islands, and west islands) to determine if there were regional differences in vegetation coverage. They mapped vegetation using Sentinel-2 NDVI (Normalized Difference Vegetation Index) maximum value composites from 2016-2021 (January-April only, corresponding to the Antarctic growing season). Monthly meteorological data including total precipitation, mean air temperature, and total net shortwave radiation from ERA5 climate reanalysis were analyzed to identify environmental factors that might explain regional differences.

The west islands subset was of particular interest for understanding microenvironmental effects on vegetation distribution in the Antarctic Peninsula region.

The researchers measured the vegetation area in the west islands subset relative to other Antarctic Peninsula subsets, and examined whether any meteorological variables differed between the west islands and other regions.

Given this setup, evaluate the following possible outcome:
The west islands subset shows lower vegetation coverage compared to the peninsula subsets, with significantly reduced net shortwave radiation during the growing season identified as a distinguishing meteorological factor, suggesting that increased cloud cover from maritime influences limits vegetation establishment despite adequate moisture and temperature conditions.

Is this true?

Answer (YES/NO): NO